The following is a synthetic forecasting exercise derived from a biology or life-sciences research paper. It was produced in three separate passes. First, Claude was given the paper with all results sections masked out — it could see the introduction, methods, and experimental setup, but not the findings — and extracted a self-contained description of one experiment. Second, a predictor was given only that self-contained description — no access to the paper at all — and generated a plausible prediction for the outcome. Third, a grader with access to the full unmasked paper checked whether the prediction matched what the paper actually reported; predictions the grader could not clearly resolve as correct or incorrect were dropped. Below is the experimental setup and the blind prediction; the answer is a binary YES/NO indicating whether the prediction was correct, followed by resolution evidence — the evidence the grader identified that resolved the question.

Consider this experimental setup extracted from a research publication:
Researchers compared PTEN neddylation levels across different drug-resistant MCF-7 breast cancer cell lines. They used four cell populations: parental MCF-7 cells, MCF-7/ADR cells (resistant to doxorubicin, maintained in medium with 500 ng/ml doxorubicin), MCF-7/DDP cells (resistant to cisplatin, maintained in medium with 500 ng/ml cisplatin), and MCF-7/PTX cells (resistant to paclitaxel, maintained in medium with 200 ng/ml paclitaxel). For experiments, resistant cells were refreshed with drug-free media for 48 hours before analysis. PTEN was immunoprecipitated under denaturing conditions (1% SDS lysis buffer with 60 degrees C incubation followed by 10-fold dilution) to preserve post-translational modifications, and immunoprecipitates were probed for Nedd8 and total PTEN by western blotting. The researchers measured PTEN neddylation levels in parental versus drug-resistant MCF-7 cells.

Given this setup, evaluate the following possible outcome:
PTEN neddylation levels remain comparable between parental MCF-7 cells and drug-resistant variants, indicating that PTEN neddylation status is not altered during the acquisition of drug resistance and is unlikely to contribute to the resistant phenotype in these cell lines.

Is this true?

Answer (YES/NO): YES